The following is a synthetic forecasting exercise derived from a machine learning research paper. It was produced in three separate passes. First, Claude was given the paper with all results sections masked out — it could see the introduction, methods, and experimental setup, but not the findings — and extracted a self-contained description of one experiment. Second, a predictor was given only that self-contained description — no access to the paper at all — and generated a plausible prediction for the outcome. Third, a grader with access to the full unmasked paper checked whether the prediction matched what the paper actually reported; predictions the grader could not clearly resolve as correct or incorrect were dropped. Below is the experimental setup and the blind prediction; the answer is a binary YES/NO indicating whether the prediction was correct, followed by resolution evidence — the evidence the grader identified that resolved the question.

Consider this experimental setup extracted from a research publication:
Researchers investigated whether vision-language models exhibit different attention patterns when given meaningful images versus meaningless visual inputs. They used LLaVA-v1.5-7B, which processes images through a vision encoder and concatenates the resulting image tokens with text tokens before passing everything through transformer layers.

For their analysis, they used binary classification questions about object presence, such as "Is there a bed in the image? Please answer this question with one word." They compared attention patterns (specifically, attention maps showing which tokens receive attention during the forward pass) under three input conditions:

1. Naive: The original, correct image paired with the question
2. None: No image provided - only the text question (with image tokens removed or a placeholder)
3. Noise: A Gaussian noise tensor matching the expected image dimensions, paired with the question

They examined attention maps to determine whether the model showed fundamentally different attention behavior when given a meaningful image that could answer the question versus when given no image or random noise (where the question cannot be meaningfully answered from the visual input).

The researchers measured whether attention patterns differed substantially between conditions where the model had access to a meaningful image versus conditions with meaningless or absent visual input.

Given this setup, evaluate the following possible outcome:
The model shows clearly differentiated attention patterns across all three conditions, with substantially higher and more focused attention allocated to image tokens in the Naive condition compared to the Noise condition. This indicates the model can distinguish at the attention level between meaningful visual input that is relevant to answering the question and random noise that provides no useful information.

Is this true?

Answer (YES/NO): NO